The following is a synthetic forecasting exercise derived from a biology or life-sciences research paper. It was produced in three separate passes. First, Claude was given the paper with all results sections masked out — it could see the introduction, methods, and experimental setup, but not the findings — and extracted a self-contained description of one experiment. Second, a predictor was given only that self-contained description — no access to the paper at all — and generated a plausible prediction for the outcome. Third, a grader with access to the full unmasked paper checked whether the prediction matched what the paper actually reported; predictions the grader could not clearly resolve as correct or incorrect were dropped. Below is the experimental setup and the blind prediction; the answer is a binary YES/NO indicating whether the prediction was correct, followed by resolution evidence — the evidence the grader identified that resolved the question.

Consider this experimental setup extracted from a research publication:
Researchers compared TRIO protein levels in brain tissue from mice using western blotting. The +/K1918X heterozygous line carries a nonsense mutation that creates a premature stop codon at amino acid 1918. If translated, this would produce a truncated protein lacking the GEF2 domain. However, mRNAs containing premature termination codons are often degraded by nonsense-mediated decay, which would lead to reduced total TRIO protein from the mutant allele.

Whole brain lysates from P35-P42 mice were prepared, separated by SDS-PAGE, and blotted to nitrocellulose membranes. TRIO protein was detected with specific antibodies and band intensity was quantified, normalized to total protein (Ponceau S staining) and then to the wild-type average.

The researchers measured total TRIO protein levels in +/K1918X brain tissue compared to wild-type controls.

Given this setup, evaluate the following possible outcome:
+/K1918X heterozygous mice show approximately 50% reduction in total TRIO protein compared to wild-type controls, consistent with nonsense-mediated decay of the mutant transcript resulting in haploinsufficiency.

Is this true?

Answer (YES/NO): YES